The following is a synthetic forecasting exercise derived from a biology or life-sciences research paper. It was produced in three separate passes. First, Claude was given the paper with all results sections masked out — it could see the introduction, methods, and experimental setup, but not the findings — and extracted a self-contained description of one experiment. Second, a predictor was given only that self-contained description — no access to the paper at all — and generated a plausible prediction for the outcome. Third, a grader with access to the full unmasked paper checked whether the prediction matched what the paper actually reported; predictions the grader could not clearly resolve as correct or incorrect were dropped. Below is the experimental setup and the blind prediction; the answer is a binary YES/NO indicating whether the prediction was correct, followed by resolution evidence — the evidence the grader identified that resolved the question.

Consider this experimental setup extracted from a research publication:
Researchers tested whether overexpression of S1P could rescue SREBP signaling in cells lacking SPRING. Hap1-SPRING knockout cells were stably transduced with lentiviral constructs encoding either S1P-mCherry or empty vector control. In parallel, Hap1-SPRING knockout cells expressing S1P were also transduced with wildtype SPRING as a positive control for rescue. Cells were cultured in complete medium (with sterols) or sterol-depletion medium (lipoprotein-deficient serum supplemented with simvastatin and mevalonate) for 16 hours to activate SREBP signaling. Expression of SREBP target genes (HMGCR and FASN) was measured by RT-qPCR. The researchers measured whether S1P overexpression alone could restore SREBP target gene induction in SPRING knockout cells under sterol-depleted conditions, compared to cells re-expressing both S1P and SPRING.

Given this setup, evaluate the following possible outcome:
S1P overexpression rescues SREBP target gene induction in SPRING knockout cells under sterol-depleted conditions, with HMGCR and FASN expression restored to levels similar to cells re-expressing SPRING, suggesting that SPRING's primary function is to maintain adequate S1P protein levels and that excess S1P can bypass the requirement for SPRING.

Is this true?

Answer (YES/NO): NO